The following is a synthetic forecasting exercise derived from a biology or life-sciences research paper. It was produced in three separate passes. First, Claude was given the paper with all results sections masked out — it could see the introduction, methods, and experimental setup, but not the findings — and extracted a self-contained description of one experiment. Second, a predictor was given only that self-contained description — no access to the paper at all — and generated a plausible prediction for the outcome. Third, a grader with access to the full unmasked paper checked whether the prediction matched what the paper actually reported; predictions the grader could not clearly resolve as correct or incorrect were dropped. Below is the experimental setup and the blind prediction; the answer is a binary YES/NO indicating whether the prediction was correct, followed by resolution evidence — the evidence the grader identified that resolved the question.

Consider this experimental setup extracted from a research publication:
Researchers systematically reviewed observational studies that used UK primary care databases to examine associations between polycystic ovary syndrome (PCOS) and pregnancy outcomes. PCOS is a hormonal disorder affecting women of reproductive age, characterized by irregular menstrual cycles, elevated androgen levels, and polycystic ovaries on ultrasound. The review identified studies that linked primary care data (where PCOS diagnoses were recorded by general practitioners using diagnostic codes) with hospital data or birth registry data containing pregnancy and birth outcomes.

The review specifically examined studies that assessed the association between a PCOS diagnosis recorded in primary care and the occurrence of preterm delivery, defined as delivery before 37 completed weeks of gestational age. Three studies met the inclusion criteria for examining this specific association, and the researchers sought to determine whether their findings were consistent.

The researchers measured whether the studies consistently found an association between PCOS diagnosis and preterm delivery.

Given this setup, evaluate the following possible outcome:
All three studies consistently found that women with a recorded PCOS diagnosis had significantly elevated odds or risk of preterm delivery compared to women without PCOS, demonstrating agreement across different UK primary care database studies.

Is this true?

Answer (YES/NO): NO